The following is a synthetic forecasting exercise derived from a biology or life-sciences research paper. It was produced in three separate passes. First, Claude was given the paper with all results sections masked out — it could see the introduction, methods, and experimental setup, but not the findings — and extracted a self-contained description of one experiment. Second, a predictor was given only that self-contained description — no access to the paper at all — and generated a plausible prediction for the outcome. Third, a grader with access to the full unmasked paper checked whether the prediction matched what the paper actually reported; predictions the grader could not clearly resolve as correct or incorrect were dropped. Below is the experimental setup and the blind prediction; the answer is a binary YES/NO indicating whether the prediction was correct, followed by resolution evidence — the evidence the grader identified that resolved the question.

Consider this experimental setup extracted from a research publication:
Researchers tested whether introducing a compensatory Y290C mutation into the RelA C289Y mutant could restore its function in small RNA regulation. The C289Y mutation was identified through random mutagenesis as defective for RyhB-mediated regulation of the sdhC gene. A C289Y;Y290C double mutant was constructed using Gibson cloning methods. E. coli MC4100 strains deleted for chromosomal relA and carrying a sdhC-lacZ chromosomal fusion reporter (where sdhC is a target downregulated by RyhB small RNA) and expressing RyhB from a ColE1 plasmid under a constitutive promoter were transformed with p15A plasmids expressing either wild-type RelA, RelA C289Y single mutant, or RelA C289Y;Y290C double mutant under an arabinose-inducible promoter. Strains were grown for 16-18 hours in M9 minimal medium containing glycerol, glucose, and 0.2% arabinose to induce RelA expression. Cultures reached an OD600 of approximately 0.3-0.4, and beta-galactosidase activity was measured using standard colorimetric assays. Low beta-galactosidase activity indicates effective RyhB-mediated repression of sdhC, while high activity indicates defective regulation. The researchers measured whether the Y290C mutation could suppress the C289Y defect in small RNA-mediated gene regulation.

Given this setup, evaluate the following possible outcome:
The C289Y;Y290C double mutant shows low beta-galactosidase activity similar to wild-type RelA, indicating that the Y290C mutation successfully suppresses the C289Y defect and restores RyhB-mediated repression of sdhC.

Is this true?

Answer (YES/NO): YES